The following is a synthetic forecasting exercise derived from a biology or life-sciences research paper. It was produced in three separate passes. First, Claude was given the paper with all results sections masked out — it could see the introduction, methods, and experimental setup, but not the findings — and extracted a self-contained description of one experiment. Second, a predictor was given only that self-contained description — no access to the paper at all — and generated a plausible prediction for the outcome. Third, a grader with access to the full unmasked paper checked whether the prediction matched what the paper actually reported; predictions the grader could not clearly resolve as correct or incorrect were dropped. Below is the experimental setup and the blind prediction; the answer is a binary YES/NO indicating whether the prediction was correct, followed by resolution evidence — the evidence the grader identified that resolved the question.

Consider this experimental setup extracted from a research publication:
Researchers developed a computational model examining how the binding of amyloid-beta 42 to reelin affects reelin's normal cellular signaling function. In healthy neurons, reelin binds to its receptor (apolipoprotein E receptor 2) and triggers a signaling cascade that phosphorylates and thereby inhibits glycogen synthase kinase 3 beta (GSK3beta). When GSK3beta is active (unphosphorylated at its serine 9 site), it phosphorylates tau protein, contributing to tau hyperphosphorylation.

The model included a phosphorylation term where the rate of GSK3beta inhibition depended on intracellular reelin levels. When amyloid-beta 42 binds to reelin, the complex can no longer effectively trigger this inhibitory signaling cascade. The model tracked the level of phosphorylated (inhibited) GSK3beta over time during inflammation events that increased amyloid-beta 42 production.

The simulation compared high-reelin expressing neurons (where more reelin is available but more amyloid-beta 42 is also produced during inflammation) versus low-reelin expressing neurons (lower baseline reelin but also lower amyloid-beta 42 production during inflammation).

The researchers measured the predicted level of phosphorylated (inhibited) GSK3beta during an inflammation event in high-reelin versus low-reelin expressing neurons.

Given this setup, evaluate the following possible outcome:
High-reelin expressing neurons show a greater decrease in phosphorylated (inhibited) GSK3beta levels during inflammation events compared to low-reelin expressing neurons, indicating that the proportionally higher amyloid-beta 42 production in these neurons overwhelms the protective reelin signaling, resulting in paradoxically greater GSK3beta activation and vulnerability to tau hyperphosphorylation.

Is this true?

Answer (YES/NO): NO